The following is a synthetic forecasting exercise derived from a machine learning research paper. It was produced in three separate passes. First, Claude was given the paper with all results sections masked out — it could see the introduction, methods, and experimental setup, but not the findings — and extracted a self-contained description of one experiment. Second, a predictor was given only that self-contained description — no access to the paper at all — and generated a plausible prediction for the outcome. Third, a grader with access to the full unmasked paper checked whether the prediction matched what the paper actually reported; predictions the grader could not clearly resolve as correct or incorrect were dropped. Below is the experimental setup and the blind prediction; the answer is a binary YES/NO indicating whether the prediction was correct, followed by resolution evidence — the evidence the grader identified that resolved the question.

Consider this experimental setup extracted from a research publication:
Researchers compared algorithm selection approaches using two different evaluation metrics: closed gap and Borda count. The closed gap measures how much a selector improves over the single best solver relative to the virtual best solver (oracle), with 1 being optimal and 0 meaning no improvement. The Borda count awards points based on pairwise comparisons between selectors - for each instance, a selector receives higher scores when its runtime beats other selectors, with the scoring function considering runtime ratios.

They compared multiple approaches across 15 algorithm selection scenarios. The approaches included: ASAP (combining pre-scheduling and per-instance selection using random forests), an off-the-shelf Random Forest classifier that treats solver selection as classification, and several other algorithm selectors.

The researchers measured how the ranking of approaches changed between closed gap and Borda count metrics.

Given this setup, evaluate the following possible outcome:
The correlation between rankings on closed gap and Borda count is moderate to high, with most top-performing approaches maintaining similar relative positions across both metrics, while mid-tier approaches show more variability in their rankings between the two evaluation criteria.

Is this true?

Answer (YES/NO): NO